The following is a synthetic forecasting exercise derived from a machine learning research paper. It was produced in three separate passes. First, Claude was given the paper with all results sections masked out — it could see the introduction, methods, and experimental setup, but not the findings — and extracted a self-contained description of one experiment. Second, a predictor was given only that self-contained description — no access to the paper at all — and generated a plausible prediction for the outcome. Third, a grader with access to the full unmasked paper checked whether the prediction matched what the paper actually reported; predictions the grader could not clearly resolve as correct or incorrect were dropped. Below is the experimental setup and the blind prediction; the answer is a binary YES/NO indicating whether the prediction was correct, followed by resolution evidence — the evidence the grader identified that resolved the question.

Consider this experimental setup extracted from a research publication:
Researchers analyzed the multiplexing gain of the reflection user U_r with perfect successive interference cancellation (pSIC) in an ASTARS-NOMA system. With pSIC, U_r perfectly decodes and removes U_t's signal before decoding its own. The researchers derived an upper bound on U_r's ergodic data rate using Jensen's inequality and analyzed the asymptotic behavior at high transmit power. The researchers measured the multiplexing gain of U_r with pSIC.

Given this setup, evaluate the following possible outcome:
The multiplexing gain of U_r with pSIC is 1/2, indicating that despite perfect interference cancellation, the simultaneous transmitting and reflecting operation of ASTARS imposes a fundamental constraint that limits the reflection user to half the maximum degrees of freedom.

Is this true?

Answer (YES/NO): NO